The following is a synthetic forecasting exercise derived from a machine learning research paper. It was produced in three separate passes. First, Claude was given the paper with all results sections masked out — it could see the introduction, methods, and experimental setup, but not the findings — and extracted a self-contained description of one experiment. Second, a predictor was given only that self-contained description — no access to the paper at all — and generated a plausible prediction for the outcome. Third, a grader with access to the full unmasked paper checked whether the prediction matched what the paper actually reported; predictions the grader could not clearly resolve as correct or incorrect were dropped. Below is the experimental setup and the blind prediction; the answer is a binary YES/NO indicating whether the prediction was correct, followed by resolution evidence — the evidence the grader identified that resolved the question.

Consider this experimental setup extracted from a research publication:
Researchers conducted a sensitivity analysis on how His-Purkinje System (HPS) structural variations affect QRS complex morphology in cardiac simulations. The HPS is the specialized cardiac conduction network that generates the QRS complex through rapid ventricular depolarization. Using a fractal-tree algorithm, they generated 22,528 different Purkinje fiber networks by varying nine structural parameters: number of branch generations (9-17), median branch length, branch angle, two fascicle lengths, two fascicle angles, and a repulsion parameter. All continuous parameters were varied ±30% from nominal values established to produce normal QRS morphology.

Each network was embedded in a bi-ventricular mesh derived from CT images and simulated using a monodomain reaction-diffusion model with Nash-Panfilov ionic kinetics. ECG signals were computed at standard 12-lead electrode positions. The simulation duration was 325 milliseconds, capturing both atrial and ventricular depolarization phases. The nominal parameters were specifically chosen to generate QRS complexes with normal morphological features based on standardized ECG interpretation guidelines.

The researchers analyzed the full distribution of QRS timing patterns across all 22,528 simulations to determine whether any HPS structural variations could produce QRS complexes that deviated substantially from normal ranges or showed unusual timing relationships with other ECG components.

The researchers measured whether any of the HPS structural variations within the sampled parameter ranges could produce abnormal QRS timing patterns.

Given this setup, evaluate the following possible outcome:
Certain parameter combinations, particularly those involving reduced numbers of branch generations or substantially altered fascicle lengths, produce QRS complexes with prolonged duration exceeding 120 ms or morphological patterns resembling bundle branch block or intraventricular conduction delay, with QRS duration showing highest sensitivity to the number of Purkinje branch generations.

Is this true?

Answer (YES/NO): NO